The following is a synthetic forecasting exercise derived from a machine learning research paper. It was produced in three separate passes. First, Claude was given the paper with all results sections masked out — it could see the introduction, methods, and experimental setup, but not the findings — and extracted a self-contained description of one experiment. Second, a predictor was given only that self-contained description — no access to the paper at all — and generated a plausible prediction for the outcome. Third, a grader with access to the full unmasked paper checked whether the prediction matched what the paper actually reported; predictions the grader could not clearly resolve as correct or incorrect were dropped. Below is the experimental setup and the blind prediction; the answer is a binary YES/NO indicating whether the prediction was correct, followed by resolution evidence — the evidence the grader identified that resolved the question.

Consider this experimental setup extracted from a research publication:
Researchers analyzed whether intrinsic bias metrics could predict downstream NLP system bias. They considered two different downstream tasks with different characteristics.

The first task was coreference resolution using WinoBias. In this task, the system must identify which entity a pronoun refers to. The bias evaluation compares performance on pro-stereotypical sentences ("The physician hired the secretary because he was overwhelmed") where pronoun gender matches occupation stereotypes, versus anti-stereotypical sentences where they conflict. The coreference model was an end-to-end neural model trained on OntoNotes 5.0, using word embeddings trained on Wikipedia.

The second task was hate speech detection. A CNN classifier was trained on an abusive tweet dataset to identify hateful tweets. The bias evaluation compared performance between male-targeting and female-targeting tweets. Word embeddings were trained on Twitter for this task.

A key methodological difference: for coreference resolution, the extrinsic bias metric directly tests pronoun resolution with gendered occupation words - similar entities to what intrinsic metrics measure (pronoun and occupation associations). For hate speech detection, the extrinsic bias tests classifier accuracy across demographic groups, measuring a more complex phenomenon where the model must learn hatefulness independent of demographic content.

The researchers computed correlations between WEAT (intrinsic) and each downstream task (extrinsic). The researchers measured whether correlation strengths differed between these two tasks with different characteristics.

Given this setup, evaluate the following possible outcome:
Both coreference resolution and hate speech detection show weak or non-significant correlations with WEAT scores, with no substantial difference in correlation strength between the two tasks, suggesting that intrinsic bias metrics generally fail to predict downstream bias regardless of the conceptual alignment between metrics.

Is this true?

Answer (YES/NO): NO